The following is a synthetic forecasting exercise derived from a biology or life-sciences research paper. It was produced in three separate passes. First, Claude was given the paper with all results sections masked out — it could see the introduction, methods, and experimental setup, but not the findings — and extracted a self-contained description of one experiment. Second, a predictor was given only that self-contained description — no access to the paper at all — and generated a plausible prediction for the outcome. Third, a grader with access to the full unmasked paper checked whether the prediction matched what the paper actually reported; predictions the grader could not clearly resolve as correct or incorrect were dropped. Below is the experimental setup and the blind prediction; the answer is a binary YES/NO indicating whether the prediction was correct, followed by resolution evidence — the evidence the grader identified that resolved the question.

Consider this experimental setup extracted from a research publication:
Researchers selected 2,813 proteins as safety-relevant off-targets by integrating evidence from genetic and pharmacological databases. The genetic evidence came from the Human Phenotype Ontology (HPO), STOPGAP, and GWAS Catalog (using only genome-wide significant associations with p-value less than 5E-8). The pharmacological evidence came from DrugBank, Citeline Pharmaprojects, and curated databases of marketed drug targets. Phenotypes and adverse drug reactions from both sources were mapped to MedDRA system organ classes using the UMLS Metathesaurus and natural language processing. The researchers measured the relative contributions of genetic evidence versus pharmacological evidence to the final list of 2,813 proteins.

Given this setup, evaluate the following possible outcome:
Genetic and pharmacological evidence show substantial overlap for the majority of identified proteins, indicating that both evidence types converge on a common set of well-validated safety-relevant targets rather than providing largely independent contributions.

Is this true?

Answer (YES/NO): NO